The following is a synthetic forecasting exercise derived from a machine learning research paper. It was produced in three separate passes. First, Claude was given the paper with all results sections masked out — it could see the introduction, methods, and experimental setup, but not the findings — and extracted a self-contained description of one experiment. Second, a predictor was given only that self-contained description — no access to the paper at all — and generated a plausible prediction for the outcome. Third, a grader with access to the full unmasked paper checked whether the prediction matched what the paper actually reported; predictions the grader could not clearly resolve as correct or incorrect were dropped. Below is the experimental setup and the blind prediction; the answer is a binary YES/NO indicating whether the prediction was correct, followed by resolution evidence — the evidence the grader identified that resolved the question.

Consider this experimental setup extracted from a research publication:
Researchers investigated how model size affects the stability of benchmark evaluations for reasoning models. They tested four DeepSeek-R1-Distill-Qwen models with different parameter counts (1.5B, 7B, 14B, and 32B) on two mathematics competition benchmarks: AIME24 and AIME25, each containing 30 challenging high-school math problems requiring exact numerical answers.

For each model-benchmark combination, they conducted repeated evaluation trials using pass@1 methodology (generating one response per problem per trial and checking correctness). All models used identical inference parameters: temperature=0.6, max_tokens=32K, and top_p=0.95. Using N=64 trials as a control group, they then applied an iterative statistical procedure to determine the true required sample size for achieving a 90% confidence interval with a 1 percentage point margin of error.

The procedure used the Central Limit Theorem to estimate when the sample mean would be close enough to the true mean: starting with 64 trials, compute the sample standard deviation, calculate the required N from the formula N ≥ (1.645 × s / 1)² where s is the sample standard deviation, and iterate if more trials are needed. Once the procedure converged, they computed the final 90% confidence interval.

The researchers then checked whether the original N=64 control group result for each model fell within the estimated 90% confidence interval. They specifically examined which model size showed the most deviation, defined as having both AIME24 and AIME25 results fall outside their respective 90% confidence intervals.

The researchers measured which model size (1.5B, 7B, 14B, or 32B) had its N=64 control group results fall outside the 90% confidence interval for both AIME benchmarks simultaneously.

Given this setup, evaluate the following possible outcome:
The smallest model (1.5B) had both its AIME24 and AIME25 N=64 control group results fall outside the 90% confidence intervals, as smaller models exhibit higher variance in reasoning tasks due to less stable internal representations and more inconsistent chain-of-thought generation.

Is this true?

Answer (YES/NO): NO